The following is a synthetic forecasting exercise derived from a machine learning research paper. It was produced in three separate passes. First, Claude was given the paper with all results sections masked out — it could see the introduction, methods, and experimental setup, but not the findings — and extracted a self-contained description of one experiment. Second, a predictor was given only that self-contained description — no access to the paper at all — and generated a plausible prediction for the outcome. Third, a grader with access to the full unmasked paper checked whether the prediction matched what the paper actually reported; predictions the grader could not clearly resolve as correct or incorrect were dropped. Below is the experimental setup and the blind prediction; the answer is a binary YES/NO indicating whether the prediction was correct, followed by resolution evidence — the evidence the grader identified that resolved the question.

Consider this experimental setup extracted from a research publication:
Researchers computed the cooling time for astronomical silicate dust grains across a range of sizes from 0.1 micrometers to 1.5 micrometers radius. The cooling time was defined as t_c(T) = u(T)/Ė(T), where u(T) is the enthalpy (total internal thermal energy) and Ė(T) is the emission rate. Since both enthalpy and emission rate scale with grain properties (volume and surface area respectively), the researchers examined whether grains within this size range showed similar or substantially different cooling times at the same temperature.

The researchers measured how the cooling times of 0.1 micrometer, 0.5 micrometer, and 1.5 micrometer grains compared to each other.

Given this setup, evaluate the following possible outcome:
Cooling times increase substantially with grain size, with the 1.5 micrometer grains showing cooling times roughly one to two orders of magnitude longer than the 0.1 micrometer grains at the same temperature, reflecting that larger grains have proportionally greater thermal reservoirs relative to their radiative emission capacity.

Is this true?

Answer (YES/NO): NO